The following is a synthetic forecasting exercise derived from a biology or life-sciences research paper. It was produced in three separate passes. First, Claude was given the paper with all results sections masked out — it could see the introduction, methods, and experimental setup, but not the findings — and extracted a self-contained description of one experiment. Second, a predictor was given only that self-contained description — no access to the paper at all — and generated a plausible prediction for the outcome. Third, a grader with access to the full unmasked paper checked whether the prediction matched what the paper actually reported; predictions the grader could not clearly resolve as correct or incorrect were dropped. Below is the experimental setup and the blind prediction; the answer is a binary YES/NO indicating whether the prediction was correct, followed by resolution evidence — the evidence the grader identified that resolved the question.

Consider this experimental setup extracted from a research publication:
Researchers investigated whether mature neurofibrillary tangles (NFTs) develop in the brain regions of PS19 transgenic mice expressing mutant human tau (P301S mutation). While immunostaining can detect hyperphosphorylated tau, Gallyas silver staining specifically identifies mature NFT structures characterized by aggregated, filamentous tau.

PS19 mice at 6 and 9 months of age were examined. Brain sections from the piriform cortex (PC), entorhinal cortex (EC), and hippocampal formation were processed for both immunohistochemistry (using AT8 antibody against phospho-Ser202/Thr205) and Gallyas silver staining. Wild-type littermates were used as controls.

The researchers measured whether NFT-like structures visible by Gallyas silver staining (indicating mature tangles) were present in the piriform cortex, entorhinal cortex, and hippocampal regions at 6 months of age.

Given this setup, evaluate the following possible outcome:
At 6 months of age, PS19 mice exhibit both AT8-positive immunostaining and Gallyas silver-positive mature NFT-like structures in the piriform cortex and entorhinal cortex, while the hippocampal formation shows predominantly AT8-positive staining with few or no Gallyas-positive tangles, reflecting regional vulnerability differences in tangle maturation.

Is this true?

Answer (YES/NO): NO